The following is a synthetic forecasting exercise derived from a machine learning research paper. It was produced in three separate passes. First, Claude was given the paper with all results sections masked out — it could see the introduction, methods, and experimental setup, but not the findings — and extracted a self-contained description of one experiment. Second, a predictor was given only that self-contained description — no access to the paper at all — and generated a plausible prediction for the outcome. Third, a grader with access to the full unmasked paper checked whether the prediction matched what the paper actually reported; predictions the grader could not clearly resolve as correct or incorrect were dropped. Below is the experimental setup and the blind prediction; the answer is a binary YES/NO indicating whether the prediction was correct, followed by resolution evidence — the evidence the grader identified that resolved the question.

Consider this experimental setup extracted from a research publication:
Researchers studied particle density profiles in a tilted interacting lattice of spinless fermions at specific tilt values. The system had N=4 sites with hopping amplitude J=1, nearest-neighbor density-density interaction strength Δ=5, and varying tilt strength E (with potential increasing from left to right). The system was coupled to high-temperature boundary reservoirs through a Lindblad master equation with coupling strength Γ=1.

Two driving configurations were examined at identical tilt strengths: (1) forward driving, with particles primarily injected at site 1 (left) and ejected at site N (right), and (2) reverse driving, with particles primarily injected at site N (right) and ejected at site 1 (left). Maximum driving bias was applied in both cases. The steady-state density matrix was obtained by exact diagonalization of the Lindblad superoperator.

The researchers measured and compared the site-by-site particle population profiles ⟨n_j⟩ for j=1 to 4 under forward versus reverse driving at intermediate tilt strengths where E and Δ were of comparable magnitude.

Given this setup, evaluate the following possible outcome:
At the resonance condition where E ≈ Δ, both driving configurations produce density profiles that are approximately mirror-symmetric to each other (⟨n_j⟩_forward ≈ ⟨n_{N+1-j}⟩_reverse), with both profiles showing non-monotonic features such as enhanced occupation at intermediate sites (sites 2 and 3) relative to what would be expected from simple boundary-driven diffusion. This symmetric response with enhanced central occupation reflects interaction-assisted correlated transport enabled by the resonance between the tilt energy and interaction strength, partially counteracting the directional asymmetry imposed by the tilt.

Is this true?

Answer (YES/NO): NO